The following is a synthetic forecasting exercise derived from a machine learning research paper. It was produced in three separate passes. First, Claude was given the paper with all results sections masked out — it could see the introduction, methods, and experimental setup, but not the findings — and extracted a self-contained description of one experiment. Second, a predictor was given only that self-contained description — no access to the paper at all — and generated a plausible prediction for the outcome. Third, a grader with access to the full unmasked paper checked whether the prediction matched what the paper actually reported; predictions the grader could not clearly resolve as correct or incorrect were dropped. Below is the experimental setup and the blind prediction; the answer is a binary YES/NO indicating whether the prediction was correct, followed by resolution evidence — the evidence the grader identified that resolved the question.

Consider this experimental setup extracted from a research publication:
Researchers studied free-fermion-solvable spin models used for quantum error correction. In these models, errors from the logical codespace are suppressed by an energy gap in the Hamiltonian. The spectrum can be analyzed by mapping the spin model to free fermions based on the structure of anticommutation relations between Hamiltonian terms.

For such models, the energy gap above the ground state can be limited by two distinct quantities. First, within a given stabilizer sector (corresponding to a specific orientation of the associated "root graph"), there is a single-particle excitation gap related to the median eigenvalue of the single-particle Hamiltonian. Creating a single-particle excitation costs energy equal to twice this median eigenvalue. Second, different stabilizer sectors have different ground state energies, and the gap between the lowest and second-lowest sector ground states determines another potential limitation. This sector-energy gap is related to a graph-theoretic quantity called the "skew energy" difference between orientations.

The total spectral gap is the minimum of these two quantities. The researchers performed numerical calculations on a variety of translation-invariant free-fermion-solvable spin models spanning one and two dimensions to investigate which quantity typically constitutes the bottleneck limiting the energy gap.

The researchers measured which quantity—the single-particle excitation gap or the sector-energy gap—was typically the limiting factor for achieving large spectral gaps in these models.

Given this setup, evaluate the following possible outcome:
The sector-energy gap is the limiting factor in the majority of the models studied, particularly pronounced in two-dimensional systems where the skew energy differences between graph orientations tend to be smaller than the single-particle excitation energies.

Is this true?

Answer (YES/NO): NO